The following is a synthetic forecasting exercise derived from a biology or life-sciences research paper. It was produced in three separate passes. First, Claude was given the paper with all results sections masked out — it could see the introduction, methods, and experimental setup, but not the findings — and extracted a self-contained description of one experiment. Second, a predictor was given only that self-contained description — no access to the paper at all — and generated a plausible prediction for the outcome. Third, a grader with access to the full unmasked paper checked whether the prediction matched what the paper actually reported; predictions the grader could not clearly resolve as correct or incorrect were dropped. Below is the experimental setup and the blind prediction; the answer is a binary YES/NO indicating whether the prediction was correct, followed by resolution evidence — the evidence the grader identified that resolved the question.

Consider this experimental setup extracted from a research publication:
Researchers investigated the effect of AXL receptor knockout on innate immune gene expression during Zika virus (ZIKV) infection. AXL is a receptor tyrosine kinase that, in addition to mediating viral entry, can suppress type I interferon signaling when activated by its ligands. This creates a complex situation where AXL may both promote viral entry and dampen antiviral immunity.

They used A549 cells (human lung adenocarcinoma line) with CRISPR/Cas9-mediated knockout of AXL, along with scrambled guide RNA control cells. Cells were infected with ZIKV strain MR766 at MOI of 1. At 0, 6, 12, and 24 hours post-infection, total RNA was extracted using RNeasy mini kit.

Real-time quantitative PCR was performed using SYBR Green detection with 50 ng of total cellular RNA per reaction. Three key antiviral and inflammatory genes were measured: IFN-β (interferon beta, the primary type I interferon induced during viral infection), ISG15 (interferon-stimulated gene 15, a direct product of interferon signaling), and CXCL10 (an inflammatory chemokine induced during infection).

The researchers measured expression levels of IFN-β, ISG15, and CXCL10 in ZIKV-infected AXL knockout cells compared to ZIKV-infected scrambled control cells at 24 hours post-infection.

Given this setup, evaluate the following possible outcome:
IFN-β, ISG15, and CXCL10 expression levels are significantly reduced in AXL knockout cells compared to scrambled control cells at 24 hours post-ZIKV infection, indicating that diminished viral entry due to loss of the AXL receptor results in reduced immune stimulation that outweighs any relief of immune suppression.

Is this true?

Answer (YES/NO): NO